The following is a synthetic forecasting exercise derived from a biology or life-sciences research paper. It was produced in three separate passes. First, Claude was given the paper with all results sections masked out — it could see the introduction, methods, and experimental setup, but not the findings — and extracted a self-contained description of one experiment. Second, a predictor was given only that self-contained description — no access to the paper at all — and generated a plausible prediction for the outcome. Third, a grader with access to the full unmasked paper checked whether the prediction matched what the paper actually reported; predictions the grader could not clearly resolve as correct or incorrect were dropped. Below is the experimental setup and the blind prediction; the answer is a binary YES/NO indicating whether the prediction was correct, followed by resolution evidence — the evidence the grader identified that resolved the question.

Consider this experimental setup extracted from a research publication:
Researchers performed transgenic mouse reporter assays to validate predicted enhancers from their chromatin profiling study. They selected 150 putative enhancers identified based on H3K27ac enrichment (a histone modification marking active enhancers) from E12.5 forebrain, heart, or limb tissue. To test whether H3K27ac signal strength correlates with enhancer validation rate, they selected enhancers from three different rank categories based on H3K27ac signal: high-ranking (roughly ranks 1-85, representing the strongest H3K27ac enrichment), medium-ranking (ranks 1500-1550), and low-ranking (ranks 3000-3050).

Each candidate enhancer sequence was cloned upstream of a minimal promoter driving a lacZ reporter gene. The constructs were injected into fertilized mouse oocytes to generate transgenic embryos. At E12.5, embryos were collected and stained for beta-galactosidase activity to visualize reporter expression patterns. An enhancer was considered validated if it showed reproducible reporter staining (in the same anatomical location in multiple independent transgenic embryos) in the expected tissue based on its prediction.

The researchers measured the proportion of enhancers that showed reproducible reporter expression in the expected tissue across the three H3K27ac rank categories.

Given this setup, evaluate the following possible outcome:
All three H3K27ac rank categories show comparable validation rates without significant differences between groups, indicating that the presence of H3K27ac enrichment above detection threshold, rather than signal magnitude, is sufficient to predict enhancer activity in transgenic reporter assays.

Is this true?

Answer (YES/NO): NO